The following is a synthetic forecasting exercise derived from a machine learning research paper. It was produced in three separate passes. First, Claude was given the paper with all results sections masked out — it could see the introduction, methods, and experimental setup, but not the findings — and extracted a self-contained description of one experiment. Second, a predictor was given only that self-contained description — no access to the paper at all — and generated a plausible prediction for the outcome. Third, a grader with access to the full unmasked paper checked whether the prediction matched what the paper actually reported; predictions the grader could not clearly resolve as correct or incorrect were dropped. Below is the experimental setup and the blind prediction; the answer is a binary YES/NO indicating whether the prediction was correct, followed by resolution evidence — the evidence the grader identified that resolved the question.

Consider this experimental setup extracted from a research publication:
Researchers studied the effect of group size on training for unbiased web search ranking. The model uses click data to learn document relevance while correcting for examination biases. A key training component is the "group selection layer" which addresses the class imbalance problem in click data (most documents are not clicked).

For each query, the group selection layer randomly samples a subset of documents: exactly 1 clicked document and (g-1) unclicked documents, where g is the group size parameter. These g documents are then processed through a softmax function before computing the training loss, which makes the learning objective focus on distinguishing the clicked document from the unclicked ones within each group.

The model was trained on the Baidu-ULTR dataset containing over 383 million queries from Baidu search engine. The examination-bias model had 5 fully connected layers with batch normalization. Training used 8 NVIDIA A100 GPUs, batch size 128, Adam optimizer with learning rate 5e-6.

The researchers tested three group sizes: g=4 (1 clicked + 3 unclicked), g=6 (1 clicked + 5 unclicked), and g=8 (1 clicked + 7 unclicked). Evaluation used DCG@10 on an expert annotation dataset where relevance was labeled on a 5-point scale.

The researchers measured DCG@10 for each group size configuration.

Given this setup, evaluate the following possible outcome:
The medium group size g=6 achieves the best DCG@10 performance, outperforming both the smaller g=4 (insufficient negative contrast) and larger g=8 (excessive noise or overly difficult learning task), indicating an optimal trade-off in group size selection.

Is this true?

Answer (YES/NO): YES